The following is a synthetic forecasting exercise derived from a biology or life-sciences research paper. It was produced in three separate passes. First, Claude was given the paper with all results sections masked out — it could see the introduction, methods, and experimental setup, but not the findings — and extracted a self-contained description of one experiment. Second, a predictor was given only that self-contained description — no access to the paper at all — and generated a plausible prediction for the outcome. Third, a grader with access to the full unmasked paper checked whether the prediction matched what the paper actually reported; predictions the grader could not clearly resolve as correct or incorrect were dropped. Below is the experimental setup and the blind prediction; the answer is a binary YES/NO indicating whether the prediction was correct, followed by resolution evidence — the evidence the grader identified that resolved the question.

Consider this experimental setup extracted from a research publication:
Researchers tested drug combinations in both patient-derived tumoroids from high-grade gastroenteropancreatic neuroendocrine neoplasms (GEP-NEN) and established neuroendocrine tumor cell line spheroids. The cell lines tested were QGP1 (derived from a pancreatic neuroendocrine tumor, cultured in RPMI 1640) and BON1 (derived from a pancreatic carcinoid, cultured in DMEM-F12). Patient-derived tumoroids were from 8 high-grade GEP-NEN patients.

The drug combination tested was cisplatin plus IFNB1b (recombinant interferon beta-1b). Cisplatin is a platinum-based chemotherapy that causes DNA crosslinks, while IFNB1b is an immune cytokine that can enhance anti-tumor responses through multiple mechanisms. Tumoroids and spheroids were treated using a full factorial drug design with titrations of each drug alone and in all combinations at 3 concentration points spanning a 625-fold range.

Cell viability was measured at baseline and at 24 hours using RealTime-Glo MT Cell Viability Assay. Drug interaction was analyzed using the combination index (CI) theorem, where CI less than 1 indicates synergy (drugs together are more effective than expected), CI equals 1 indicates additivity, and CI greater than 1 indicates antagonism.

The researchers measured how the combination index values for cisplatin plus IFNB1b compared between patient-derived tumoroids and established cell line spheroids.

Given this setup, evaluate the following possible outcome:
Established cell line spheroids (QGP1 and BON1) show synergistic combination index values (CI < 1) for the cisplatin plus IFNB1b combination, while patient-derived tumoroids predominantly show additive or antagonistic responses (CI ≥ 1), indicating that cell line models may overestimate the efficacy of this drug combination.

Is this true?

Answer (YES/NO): NO